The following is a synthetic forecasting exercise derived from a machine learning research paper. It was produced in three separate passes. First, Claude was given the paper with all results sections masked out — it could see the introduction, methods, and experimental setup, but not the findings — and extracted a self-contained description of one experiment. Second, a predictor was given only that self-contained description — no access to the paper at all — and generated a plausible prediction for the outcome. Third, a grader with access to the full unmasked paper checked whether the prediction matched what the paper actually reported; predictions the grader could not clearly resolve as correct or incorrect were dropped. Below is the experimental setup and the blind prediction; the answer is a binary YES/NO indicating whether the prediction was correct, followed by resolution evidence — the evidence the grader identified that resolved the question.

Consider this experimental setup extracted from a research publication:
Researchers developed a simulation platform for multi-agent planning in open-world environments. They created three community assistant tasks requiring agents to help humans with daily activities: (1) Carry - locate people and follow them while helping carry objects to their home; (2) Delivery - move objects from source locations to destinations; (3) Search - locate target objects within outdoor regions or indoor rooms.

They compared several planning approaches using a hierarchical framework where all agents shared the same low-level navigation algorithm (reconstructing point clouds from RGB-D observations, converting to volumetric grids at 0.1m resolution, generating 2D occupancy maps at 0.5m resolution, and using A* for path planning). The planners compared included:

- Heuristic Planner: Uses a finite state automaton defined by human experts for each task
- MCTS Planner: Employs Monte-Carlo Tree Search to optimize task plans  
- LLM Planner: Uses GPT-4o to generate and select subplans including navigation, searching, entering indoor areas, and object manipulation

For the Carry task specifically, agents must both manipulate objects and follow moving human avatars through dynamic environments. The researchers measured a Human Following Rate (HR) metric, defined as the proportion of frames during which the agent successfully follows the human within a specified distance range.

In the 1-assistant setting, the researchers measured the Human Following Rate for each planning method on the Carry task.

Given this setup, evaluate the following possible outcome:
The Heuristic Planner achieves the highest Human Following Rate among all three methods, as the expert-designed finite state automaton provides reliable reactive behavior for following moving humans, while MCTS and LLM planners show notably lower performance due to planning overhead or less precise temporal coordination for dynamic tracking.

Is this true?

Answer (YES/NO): NO